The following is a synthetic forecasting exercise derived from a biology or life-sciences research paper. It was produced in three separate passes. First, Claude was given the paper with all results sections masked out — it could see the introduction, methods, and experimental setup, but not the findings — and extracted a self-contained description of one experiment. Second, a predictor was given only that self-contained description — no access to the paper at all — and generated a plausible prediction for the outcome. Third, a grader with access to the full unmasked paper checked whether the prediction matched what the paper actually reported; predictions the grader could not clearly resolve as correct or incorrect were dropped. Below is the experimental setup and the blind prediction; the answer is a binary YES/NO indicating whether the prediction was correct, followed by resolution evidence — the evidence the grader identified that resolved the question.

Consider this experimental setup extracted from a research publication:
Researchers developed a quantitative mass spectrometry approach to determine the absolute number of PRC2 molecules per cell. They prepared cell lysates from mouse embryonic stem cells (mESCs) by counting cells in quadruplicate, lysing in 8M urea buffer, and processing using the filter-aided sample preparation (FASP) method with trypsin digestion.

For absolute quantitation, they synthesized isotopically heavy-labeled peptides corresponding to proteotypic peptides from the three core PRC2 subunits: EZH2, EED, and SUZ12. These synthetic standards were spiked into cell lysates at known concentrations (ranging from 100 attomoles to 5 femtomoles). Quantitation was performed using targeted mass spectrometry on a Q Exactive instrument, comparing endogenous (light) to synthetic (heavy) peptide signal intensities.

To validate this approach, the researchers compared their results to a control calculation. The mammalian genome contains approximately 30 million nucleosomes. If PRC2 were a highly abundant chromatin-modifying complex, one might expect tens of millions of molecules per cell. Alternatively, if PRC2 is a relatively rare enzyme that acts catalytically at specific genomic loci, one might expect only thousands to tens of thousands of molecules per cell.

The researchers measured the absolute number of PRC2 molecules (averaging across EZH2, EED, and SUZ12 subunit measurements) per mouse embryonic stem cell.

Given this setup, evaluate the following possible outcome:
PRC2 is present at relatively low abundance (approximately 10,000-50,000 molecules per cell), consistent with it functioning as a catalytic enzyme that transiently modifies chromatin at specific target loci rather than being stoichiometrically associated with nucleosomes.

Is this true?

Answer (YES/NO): NO